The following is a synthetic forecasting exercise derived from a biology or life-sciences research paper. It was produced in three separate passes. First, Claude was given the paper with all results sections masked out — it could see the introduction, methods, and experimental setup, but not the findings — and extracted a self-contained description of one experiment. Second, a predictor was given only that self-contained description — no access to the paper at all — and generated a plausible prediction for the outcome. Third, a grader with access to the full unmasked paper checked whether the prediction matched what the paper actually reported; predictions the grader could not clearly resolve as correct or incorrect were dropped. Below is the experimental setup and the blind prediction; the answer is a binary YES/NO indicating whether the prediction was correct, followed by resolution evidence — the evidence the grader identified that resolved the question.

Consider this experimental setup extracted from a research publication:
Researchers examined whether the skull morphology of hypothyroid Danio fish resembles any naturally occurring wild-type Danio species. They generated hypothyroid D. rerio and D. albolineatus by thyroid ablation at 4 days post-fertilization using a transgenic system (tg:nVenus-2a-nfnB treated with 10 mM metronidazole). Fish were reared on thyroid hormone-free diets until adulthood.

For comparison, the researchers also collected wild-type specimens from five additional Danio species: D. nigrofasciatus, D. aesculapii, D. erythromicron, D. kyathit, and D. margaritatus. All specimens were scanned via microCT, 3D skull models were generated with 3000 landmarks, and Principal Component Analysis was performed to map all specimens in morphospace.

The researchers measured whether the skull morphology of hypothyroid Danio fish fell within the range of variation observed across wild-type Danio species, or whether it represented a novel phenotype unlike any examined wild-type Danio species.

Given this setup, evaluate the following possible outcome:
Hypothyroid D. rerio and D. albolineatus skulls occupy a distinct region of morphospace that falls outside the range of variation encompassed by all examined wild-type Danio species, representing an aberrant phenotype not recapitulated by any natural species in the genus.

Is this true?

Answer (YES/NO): YES